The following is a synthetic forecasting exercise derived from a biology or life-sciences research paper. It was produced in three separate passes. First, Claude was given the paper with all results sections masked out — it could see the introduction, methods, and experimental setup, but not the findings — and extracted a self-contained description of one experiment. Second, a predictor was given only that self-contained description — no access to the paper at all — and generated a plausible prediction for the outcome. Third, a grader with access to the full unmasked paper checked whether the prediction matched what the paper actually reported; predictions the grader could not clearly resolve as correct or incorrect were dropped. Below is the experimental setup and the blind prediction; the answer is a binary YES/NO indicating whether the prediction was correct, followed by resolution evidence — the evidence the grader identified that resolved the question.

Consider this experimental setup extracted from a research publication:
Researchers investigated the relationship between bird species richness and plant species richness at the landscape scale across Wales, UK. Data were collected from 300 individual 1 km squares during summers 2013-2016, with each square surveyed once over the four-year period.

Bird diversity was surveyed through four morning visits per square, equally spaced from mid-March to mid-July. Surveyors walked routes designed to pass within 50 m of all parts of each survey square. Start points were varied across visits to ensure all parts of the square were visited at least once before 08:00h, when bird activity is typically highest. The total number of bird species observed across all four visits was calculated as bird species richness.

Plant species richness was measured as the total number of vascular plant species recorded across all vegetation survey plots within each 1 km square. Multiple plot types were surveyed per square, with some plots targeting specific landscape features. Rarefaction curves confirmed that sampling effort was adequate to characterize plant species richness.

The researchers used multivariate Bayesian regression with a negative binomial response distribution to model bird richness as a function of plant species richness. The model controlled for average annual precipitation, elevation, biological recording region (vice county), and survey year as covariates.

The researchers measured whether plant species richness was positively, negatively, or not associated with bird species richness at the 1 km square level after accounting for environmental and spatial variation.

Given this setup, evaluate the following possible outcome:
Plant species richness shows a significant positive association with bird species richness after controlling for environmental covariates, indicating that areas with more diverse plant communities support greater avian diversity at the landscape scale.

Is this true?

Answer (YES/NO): YES